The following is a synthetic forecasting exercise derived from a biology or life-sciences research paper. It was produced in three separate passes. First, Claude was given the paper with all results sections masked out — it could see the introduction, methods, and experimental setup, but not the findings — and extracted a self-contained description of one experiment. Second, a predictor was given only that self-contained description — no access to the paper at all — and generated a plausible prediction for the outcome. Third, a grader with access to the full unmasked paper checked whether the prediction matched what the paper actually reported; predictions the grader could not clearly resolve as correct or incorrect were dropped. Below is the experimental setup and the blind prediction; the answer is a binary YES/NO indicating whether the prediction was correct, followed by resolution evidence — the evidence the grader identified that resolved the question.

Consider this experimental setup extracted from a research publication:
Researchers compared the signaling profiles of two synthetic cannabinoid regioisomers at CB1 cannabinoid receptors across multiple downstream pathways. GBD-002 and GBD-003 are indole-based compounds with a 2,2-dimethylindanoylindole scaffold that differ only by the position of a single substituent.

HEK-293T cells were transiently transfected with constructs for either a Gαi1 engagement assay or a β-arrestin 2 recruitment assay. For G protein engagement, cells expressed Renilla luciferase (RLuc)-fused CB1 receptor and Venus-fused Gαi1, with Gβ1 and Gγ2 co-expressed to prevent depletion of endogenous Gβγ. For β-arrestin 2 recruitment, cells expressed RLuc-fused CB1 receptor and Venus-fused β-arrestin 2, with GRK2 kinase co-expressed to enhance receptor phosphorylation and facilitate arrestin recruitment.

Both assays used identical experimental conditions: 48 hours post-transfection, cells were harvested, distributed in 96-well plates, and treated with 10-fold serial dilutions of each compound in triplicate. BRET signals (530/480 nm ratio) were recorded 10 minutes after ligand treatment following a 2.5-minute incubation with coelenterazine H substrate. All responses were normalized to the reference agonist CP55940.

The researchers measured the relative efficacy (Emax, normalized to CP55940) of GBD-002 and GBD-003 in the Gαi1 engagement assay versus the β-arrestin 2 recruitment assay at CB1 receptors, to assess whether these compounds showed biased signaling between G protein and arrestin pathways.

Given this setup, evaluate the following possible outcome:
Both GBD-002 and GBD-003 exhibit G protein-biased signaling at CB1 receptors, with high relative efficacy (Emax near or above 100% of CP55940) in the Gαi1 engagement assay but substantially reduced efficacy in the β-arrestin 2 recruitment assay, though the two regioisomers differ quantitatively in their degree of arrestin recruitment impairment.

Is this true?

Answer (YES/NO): NO